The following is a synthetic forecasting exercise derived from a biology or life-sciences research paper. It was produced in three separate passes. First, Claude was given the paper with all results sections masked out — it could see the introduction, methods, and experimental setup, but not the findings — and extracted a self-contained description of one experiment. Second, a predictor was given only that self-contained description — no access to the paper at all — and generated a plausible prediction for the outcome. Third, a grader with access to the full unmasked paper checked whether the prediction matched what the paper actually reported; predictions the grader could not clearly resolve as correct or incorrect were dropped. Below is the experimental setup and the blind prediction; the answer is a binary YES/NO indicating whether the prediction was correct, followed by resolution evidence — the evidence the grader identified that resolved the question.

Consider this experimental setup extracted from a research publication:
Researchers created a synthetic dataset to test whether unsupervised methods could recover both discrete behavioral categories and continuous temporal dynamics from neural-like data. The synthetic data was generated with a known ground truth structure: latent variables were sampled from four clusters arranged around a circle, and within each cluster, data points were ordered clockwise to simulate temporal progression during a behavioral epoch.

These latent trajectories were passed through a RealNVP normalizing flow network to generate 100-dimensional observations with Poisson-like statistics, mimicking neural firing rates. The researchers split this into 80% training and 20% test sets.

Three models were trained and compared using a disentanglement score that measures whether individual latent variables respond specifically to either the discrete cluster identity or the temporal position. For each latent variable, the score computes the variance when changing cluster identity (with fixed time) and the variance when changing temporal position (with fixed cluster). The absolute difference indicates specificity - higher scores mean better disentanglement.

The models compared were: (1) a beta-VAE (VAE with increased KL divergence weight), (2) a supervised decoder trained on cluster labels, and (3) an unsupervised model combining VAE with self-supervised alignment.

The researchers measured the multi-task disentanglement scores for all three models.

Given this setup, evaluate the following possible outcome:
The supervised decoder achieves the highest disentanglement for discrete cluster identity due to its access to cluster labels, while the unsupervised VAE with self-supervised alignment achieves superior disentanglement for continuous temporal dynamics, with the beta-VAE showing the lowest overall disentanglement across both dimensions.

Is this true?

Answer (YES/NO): NO